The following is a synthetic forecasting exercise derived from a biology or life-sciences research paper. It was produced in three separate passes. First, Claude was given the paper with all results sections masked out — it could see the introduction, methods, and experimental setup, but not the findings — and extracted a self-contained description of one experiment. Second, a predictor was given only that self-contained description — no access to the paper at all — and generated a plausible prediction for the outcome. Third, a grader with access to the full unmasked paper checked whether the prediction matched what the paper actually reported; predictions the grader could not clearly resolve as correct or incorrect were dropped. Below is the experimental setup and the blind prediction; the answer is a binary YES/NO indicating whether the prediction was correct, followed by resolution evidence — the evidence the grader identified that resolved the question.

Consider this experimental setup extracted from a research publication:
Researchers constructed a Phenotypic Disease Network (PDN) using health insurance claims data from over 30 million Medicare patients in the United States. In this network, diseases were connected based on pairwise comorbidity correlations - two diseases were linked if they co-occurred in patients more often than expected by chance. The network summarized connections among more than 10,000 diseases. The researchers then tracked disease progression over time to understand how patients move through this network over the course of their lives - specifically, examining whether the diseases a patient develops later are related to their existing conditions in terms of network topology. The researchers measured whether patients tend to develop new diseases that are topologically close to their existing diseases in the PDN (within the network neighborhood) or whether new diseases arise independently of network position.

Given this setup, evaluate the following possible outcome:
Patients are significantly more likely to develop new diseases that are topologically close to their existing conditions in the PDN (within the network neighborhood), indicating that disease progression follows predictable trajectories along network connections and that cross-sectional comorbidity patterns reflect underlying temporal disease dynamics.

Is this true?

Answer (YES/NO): YES